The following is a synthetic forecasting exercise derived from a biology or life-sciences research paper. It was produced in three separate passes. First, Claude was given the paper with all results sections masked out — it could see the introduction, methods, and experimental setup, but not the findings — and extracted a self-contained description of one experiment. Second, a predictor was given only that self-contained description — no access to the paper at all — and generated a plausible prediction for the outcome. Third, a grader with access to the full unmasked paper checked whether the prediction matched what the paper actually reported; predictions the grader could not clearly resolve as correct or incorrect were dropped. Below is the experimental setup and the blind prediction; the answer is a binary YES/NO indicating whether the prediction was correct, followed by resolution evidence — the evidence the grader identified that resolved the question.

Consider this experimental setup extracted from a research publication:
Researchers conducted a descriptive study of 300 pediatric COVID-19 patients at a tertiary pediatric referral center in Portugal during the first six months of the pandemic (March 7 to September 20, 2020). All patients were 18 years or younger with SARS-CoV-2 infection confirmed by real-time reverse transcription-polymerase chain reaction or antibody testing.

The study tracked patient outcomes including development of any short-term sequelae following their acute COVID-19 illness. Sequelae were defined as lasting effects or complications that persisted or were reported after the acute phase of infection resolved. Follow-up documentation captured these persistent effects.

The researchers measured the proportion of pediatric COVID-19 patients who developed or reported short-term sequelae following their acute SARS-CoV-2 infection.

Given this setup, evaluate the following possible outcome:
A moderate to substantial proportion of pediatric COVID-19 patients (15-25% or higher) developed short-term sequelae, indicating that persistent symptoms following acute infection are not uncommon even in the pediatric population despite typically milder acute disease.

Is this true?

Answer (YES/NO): NO